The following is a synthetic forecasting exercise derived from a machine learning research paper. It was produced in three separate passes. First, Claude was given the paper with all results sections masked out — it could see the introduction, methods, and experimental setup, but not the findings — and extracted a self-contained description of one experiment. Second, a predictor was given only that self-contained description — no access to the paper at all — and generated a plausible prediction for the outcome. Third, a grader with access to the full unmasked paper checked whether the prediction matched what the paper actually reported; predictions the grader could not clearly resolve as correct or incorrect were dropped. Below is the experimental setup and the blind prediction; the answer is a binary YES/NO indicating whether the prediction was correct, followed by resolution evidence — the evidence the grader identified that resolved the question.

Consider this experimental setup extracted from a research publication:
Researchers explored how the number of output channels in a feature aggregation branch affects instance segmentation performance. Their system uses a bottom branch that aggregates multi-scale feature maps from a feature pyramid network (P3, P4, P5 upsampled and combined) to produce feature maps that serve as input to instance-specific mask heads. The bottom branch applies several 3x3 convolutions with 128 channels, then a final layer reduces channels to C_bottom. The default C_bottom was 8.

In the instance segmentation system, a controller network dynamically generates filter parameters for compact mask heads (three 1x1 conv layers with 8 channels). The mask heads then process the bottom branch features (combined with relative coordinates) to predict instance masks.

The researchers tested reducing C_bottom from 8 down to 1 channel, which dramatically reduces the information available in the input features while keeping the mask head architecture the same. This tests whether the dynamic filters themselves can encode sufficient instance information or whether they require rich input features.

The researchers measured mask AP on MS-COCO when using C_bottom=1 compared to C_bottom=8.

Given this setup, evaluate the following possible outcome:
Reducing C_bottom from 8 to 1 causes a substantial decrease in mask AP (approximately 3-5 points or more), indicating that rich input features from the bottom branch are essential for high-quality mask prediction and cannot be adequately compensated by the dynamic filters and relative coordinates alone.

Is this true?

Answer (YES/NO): NO